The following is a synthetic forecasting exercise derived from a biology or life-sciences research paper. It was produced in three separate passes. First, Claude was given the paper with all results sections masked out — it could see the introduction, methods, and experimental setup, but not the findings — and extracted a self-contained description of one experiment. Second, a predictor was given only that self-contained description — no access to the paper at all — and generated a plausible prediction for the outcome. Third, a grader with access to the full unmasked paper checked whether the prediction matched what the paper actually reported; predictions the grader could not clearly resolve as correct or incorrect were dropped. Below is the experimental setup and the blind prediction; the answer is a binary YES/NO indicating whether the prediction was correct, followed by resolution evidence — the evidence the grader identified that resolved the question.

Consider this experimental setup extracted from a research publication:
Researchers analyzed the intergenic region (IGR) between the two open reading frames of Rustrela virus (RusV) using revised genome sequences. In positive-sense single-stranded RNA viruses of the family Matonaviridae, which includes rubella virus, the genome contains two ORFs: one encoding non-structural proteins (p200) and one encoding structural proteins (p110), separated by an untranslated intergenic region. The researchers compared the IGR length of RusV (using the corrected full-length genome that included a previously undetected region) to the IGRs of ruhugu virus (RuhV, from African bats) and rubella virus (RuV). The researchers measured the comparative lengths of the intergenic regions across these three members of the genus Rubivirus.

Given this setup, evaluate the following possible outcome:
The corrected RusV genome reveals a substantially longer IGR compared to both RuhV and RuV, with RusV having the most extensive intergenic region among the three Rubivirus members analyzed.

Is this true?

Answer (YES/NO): YES